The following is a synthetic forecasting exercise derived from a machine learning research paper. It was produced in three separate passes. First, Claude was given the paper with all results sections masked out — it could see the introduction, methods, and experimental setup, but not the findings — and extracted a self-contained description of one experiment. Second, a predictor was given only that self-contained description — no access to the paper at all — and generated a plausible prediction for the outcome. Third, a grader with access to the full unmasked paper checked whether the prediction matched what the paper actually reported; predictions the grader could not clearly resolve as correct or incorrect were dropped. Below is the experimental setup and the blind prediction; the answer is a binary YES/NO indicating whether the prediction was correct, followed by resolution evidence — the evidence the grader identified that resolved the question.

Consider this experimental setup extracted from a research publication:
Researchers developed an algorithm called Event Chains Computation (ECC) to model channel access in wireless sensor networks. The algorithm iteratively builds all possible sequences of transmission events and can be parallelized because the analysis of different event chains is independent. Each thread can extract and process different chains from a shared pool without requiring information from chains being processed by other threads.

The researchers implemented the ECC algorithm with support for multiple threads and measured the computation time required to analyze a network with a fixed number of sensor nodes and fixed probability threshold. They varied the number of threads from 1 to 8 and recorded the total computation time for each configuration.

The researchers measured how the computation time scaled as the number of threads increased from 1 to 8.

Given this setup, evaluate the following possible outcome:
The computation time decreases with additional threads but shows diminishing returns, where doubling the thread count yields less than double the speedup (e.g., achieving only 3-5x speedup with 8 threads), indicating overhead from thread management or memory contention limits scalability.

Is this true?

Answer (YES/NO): NO